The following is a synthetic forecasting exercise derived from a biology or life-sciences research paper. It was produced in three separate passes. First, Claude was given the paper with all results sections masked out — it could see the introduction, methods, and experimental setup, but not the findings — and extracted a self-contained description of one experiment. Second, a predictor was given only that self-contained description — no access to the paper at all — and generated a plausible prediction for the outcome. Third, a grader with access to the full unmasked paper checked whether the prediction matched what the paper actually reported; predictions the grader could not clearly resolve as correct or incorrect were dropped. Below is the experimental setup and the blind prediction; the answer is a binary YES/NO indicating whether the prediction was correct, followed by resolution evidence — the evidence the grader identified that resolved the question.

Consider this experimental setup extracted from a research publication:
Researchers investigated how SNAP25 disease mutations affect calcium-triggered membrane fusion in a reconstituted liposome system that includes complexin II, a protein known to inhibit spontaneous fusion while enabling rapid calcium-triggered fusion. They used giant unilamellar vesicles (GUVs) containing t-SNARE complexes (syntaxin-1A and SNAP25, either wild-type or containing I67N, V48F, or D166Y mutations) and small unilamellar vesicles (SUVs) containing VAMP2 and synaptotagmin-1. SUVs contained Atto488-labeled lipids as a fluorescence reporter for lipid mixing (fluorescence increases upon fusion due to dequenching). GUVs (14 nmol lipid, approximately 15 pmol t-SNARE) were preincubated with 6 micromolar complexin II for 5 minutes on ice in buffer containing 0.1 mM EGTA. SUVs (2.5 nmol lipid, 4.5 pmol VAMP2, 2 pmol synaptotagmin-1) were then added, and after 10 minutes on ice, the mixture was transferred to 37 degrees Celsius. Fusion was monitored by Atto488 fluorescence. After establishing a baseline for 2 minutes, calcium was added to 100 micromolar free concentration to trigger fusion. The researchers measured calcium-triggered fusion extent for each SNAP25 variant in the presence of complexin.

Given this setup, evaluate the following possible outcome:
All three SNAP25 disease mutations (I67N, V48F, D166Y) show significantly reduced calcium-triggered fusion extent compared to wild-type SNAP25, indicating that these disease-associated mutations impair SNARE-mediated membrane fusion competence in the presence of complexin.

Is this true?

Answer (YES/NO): NO